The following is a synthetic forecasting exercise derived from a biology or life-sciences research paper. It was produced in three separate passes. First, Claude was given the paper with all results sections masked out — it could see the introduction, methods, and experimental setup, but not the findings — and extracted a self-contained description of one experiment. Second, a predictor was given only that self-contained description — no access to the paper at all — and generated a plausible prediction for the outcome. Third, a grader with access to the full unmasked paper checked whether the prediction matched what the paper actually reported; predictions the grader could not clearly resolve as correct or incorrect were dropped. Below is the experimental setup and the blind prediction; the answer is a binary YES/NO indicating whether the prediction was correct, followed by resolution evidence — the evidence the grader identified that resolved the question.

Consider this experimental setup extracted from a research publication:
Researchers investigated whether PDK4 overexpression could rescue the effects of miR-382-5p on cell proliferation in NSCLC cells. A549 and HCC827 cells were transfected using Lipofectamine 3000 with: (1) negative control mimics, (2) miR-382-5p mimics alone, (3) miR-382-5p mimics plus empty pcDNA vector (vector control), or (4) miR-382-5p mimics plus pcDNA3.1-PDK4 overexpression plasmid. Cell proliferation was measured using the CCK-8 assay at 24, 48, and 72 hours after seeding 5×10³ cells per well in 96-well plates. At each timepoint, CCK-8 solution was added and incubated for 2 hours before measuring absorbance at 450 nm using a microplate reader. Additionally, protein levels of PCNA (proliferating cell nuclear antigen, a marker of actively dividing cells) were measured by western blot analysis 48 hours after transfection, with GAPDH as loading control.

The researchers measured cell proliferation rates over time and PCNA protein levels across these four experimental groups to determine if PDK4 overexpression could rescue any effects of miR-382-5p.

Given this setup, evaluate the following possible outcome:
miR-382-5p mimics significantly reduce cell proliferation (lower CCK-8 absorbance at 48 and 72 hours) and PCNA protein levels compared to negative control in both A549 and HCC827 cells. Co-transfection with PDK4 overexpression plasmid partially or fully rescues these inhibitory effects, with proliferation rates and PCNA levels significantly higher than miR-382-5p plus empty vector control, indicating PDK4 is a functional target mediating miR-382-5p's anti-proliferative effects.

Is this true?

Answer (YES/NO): YES